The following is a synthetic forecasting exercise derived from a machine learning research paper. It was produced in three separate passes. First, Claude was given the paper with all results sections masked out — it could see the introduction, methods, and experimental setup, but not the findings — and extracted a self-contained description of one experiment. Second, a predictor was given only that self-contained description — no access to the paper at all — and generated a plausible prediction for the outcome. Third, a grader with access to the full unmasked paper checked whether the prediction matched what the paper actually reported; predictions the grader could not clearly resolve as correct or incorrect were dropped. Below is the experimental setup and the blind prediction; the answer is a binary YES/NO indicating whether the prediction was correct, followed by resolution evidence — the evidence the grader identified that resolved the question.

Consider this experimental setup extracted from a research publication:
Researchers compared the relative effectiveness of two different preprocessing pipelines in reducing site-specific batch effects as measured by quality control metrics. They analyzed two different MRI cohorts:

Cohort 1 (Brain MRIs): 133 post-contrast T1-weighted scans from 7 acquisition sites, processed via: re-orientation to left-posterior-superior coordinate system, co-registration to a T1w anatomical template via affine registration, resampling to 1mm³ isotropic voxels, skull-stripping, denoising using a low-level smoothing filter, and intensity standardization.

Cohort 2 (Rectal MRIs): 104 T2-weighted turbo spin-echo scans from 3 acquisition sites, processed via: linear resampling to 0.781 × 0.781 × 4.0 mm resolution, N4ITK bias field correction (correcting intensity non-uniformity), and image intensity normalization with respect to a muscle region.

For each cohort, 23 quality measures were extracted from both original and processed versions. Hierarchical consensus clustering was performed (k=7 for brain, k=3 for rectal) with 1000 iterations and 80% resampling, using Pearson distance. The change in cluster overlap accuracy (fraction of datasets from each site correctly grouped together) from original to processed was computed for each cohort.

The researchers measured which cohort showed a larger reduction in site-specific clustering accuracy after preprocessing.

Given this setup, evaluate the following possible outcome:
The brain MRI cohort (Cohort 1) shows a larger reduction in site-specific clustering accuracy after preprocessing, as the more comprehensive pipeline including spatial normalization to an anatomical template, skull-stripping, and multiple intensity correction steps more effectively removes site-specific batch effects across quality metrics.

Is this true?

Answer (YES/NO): YES